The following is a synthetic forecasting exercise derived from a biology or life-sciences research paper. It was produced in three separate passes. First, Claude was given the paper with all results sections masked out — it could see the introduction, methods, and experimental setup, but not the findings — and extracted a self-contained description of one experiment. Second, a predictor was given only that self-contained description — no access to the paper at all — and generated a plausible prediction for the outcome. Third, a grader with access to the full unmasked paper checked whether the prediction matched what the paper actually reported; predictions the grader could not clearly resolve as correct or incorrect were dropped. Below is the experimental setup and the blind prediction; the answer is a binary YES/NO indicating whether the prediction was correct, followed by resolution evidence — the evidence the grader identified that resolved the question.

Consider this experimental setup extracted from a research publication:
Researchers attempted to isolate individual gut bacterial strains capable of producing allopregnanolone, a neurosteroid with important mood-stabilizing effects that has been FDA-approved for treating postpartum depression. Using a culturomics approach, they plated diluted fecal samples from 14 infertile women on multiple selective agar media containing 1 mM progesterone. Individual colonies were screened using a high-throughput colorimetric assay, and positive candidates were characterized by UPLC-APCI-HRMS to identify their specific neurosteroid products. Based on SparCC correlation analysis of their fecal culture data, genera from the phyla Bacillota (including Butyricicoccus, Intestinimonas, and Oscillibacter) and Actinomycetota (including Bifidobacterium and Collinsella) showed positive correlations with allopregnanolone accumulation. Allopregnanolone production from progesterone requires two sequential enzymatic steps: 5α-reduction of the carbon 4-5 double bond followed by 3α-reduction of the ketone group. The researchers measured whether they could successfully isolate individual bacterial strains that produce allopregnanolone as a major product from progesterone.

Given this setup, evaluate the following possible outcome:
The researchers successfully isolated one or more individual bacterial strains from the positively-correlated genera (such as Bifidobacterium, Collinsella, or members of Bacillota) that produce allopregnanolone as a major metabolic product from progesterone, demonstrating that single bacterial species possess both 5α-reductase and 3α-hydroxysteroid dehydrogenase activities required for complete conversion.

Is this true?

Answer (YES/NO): NO